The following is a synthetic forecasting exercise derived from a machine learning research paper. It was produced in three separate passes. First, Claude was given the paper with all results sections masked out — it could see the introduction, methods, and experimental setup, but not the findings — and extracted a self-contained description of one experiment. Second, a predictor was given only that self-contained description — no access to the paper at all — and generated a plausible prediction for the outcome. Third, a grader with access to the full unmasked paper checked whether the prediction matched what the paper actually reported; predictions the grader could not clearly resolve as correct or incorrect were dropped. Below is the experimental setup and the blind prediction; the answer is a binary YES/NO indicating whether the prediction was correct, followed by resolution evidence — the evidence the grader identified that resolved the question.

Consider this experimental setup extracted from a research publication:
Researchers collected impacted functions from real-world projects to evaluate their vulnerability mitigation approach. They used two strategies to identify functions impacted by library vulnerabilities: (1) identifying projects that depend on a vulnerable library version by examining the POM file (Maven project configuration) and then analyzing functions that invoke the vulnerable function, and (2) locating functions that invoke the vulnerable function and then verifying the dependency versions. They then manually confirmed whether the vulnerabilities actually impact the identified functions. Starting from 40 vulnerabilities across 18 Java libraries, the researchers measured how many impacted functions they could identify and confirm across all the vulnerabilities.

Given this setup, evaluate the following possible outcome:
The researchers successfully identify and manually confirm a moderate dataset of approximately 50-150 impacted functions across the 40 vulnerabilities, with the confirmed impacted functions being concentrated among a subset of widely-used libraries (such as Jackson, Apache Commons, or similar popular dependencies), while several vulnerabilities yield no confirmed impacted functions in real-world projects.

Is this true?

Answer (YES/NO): NO